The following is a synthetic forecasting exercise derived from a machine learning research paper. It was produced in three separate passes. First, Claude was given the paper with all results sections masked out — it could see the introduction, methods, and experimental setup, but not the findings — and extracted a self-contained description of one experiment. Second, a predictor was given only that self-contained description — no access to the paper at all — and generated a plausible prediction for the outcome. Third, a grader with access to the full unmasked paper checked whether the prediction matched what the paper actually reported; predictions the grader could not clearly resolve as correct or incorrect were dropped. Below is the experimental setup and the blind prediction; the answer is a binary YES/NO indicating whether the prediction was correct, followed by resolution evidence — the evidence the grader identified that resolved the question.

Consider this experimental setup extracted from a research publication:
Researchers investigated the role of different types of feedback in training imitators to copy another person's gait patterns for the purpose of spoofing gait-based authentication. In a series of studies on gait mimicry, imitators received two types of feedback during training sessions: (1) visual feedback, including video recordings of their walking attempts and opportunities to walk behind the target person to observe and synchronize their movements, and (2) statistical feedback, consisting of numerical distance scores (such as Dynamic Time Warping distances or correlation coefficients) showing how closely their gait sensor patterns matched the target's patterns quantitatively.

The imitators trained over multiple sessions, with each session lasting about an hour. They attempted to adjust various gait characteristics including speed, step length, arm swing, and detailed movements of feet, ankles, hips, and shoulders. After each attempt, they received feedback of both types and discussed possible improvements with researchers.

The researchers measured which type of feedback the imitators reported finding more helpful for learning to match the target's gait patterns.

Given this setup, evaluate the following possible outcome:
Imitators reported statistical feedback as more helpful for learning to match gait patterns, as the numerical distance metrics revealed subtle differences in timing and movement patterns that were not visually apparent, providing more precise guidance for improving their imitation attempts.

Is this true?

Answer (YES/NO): YES